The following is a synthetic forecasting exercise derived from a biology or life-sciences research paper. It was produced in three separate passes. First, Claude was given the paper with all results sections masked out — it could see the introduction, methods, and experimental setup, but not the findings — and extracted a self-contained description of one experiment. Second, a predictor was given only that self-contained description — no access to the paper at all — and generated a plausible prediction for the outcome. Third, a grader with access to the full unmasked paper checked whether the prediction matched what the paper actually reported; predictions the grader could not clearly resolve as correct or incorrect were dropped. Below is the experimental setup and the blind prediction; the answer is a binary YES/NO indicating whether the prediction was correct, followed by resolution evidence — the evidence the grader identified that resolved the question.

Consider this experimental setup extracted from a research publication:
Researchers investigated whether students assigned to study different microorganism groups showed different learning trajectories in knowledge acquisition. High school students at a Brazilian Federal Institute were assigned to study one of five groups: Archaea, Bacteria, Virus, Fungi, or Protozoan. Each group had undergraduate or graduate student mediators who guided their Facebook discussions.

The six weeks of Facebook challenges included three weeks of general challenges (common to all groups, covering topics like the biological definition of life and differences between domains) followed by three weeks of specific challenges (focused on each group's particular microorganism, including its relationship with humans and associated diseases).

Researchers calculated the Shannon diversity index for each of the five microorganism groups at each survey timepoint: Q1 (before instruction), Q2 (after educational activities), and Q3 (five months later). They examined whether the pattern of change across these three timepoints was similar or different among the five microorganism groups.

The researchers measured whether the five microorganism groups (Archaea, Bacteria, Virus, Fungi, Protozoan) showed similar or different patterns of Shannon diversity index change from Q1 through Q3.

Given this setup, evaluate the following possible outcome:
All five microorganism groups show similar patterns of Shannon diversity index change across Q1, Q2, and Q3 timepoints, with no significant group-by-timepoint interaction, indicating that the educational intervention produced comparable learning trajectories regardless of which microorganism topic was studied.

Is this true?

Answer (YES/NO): NO